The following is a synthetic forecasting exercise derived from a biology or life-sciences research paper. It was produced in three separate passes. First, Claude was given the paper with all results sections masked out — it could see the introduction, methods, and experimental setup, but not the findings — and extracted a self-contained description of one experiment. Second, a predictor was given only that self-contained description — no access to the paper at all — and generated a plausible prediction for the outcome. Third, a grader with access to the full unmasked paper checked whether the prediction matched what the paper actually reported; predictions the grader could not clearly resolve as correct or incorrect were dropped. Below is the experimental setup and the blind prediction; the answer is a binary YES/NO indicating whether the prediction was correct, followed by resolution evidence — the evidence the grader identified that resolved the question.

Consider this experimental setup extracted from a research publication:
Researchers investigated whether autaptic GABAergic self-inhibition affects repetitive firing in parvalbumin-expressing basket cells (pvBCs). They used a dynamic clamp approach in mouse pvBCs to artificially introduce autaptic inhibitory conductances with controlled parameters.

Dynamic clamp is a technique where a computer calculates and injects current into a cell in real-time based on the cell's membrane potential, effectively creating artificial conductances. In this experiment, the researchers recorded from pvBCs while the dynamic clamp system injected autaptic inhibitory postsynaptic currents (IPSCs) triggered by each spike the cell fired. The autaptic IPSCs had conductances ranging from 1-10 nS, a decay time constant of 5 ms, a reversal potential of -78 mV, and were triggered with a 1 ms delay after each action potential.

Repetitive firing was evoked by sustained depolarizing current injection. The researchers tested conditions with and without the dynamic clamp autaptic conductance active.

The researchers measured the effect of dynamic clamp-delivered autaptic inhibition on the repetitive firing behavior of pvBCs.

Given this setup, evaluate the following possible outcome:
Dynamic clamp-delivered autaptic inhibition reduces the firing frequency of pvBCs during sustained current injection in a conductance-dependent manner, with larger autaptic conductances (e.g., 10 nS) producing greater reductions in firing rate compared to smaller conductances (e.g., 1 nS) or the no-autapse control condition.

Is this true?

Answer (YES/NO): NO